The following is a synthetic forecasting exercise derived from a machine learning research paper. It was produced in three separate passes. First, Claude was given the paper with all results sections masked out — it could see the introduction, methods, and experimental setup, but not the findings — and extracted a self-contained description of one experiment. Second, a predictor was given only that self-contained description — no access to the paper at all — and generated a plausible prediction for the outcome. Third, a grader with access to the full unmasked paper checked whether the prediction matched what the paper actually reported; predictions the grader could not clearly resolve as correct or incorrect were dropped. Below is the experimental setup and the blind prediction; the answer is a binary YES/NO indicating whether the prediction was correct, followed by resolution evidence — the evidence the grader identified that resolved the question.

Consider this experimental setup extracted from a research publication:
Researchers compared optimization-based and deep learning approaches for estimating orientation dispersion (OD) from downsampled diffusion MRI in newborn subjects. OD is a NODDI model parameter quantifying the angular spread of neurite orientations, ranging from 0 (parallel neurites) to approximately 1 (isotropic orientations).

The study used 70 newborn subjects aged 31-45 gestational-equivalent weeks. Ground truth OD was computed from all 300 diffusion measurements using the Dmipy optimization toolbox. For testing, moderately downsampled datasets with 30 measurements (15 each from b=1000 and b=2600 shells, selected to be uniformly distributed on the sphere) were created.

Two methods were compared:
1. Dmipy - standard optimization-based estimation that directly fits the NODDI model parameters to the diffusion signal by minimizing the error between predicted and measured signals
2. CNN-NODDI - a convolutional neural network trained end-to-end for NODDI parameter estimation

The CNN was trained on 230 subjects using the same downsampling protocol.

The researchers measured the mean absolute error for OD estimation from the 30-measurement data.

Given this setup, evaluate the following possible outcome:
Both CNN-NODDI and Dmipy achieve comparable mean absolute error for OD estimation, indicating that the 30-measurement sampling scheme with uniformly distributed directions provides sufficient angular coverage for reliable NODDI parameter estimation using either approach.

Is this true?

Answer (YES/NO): NO